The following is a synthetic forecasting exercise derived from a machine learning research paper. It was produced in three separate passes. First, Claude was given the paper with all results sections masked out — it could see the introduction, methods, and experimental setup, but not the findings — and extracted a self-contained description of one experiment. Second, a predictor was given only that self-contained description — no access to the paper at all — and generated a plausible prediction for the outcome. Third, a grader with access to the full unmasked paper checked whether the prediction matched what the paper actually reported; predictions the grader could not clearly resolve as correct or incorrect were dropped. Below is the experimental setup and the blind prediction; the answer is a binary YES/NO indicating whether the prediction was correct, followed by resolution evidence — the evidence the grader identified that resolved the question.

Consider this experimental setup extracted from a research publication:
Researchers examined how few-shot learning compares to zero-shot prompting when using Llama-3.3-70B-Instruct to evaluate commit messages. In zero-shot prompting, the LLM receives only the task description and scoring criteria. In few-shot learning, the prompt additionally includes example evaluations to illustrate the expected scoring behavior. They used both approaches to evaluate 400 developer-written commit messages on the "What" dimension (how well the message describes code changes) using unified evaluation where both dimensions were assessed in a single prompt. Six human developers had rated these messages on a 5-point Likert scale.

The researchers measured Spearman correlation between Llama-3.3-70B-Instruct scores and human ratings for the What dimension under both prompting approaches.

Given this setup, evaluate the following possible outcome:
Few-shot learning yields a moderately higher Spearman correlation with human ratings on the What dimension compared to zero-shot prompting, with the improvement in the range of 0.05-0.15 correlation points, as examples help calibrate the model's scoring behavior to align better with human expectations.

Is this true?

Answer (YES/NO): NO